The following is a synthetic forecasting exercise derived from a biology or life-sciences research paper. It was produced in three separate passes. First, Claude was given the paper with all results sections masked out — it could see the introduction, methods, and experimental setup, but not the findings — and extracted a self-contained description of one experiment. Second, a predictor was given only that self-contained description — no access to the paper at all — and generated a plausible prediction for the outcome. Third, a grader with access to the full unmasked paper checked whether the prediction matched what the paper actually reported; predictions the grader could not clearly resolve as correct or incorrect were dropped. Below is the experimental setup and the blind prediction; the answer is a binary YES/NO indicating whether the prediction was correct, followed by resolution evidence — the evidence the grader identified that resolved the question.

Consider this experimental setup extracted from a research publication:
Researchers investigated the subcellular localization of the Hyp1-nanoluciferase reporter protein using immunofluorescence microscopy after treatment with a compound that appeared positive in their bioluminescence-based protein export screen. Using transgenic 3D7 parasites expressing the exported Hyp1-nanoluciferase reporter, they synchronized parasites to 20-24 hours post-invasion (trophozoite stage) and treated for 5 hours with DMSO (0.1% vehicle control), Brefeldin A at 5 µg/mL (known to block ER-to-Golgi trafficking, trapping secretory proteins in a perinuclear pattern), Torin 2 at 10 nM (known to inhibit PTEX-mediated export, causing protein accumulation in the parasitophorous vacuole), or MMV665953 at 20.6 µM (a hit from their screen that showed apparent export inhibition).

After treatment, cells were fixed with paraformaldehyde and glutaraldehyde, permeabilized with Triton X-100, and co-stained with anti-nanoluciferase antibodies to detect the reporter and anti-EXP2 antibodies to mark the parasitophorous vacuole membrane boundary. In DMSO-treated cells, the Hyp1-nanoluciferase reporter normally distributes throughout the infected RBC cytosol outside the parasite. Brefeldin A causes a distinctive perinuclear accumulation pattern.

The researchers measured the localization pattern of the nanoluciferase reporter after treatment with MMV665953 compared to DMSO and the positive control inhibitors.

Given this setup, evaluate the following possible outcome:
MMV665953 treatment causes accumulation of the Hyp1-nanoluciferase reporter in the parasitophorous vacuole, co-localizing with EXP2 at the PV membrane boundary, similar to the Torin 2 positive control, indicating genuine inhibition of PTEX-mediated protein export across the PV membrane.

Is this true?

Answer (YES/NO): NO